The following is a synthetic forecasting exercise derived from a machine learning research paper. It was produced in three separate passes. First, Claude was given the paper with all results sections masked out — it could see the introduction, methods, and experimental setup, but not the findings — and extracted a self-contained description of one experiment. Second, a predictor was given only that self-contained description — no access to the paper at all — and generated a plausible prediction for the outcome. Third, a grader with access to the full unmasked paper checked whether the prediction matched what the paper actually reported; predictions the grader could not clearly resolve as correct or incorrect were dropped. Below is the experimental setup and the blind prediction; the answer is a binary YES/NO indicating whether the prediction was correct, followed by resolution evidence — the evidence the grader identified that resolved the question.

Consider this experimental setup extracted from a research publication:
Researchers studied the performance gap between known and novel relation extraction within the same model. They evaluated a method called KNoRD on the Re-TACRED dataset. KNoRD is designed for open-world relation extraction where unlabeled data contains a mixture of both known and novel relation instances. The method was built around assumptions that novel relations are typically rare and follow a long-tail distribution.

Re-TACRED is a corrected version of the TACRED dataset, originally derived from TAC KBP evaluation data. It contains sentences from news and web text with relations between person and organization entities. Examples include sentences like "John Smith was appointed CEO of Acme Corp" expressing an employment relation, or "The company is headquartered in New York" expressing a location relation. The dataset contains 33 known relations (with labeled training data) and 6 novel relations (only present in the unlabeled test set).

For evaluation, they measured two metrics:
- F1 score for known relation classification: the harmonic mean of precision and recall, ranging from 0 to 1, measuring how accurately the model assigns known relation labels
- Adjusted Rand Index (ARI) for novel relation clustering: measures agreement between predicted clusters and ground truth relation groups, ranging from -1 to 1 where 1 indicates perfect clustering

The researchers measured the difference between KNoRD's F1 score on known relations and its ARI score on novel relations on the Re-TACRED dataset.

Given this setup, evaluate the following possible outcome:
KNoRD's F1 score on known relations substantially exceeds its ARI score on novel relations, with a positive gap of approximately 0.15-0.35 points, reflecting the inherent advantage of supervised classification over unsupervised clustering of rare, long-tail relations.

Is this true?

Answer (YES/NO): NO